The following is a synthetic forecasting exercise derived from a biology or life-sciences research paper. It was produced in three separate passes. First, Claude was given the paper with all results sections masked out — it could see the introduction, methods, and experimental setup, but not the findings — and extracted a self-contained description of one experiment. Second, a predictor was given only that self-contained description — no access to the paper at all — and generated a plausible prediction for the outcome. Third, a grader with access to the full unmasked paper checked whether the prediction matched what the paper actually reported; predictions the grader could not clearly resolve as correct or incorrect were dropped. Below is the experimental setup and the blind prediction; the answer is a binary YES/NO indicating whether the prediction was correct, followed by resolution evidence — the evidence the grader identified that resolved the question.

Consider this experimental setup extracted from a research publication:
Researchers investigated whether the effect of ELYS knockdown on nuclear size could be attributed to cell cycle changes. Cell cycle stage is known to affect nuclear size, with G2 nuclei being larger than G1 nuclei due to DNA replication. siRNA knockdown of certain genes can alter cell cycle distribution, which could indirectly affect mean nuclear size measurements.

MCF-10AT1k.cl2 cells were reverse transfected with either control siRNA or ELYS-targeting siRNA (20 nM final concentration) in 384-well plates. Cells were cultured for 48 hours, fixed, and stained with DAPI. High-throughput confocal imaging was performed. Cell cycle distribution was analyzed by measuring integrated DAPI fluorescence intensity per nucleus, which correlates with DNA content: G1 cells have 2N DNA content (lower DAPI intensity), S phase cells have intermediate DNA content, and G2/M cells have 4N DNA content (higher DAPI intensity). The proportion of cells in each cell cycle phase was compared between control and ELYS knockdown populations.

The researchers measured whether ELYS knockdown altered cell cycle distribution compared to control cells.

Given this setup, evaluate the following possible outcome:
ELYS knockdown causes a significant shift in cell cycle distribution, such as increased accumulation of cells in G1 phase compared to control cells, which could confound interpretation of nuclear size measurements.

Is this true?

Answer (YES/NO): NO